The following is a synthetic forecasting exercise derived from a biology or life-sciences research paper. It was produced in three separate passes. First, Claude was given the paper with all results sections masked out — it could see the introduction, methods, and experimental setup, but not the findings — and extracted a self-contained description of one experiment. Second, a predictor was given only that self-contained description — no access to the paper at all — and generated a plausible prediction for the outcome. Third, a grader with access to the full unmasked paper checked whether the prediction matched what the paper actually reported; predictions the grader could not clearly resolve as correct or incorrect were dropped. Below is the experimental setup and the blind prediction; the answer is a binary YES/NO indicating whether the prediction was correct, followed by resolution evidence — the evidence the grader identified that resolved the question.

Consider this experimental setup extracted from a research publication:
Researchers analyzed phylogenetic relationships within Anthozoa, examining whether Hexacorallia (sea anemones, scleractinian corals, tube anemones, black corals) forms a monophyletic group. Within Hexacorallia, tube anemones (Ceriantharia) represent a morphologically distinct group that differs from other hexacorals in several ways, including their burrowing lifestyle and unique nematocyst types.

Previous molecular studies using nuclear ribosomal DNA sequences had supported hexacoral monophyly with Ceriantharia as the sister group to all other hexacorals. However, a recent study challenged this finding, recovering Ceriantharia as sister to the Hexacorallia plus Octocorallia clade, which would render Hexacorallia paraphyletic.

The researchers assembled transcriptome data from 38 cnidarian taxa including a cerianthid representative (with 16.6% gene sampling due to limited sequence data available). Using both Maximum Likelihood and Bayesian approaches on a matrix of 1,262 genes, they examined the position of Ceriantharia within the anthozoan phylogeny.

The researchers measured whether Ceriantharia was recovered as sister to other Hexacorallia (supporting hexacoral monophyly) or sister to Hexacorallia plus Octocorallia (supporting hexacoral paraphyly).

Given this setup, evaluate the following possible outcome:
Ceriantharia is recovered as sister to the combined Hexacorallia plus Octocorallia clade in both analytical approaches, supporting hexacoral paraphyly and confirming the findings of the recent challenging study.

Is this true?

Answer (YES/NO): NO